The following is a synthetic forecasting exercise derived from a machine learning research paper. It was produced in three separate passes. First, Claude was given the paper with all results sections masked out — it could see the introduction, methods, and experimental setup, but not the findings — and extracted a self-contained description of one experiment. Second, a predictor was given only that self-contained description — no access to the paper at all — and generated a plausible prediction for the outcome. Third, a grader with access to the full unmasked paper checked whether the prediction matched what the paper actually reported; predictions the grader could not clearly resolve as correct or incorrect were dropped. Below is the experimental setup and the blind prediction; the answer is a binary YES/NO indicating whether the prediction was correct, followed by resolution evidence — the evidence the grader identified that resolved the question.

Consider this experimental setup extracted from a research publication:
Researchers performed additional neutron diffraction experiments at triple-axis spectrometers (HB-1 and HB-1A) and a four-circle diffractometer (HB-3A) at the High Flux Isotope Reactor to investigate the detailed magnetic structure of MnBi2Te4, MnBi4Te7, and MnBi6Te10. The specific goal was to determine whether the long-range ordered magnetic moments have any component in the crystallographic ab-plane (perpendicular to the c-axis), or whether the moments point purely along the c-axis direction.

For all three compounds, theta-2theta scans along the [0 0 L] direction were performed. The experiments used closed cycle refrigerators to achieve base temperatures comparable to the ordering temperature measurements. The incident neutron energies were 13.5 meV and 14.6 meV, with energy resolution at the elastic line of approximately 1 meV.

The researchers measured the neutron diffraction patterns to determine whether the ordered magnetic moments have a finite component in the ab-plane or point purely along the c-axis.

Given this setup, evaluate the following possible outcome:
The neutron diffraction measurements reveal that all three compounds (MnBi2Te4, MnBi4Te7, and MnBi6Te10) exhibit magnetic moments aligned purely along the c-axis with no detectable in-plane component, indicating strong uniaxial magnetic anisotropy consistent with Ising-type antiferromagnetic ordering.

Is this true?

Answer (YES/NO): NO